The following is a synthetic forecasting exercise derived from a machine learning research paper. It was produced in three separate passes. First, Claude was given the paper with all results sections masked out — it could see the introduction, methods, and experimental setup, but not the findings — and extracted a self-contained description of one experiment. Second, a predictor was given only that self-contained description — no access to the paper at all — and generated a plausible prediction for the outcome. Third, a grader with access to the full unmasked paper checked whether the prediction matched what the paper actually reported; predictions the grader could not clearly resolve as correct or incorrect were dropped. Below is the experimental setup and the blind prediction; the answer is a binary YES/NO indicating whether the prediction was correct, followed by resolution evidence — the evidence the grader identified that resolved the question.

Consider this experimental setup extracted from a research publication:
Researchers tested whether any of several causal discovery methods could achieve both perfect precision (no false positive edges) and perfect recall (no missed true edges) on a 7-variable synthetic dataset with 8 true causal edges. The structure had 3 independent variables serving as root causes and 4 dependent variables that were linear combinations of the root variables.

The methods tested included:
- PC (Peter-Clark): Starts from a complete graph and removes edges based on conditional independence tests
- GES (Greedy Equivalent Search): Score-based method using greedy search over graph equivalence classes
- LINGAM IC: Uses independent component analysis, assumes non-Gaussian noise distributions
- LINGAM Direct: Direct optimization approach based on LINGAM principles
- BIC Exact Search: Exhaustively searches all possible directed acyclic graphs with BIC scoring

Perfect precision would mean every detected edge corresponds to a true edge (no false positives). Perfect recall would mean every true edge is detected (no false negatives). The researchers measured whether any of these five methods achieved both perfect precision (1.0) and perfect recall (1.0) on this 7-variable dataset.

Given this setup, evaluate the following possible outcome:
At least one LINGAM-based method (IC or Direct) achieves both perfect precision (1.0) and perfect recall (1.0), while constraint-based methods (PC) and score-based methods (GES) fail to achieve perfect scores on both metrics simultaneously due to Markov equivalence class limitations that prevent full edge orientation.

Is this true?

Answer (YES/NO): NO